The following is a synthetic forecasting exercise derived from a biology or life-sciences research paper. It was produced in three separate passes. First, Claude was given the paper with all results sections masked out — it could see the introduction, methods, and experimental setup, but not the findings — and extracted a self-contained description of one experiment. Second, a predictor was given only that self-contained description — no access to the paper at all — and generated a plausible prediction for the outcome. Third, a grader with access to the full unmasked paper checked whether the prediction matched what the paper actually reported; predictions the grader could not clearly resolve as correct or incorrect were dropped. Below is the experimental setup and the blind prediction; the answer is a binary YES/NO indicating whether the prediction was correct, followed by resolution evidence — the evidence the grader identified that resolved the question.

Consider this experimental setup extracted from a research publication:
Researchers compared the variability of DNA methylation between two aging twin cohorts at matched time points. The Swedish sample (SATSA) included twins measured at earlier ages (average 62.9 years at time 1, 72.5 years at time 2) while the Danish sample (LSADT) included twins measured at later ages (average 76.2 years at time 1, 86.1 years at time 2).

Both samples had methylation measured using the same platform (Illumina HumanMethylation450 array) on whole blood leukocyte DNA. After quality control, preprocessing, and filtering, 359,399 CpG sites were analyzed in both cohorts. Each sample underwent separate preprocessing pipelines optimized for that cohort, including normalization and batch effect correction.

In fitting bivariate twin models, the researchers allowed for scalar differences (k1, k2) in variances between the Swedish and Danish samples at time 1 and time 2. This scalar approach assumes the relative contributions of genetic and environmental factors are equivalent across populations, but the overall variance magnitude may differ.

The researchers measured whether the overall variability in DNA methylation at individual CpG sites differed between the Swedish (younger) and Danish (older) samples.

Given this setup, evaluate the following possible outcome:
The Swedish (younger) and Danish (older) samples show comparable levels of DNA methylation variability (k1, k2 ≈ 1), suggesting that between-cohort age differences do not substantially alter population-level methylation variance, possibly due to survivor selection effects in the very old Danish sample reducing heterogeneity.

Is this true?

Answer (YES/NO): NO